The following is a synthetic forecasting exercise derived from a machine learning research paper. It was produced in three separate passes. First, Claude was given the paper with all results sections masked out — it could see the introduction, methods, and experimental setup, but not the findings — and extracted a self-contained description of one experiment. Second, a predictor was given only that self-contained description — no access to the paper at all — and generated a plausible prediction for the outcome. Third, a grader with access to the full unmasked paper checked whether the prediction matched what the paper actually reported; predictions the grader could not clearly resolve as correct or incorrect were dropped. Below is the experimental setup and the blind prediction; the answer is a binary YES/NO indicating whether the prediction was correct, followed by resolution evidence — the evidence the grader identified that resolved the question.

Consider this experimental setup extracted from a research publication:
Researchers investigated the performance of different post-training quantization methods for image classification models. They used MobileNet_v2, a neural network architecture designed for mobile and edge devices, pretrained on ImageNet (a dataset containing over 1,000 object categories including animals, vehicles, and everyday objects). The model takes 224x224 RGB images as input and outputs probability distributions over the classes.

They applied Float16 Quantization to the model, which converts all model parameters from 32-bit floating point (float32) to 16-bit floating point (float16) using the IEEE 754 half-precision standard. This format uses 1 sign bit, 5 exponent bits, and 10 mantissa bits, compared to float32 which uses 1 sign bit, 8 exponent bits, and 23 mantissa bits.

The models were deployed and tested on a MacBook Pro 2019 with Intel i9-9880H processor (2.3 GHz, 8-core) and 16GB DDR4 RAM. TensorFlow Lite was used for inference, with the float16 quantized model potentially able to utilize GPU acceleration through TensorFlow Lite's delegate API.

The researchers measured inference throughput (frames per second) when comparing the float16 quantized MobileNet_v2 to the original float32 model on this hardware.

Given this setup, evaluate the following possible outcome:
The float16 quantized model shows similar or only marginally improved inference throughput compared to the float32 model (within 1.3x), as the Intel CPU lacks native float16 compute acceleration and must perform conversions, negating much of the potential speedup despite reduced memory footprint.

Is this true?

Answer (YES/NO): NO